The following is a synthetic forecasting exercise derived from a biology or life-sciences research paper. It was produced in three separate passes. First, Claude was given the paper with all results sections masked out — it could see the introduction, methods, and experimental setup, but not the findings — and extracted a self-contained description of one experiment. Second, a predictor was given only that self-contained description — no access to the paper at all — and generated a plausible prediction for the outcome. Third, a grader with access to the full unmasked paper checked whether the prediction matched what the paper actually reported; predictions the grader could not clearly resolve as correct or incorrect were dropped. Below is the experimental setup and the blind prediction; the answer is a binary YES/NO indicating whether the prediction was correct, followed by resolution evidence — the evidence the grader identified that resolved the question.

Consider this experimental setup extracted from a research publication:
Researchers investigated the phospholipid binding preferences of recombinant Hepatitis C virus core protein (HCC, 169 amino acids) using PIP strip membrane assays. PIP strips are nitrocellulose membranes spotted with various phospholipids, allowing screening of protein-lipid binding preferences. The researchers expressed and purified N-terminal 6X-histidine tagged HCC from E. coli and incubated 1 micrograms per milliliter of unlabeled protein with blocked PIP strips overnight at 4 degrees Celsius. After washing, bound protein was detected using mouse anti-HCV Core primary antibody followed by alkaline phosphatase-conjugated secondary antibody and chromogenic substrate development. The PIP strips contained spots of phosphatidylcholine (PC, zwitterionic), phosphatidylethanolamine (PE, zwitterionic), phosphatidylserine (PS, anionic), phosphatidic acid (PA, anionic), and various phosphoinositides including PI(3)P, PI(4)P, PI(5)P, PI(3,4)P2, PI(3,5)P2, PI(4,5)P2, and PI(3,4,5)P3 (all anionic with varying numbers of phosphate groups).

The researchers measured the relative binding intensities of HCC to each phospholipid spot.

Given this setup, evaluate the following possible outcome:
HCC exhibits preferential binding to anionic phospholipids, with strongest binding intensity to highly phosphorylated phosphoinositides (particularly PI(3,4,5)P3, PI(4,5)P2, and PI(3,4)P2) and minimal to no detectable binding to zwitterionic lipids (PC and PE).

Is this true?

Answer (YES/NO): NO